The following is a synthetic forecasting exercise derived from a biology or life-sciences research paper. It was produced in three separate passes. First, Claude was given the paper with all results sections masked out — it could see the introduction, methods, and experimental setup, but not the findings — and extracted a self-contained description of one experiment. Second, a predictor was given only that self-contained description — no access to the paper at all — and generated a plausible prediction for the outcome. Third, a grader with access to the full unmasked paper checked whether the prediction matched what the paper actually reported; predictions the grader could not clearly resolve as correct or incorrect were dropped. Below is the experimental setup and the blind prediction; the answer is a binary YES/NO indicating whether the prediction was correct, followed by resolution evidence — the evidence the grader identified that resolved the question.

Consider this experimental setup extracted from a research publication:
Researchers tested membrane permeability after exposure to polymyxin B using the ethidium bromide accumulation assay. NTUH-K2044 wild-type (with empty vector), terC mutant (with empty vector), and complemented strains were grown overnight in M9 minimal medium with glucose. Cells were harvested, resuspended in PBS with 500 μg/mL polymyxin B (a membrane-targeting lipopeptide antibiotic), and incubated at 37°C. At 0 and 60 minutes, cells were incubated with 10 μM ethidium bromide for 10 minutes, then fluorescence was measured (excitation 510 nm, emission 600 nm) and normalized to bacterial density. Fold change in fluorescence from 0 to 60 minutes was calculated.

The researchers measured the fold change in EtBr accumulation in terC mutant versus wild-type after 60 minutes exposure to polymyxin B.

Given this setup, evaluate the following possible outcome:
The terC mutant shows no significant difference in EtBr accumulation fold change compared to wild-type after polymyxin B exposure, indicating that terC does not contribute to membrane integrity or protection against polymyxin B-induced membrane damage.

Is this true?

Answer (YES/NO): YES